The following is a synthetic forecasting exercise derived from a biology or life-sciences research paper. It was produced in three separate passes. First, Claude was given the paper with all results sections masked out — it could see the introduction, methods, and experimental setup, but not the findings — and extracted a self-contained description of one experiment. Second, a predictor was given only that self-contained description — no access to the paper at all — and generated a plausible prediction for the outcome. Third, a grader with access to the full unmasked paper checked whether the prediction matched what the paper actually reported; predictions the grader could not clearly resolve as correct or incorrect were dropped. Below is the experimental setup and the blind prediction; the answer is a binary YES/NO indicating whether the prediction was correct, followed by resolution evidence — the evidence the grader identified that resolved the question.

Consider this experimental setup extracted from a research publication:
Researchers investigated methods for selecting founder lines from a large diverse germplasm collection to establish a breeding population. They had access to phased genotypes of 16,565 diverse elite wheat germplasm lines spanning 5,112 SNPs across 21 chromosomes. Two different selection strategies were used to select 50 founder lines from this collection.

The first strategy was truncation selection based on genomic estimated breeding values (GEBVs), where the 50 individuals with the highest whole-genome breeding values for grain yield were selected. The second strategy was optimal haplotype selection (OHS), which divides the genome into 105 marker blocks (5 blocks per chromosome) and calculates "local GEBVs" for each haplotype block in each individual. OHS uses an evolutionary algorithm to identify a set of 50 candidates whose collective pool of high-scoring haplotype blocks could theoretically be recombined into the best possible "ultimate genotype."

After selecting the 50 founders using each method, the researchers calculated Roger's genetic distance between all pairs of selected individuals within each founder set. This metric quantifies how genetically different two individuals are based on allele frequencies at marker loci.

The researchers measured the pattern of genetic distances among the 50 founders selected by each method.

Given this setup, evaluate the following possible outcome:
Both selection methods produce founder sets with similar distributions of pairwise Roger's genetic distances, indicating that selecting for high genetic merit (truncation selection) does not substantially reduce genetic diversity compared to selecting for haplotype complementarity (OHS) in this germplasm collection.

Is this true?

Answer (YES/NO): NO